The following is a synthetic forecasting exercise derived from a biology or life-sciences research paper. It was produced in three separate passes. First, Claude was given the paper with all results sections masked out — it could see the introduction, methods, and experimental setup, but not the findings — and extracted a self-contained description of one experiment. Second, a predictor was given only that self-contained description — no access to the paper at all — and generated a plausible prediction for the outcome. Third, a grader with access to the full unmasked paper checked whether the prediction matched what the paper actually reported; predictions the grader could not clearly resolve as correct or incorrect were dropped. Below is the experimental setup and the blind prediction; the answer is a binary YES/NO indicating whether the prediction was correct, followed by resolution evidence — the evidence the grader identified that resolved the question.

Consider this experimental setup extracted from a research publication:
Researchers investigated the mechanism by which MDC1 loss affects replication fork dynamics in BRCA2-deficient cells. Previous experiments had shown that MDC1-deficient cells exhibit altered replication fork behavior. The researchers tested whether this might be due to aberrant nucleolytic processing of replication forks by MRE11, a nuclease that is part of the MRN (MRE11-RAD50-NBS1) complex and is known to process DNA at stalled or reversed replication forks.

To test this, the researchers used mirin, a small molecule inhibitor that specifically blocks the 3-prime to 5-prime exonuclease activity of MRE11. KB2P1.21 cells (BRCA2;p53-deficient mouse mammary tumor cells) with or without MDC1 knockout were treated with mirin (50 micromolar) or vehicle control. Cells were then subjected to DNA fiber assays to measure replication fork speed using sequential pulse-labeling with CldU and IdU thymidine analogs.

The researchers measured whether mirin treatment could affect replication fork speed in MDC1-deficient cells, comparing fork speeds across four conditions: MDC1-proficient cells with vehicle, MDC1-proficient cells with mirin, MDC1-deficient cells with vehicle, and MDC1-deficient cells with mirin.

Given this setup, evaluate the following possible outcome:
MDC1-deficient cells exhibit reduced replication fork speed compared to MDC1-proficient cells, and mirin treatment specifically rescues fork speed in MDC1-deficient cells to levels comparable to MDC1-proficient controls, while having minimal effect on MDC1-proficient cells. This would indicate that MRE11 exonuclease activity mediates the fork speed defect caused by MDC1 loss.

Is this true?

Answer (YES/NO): YES